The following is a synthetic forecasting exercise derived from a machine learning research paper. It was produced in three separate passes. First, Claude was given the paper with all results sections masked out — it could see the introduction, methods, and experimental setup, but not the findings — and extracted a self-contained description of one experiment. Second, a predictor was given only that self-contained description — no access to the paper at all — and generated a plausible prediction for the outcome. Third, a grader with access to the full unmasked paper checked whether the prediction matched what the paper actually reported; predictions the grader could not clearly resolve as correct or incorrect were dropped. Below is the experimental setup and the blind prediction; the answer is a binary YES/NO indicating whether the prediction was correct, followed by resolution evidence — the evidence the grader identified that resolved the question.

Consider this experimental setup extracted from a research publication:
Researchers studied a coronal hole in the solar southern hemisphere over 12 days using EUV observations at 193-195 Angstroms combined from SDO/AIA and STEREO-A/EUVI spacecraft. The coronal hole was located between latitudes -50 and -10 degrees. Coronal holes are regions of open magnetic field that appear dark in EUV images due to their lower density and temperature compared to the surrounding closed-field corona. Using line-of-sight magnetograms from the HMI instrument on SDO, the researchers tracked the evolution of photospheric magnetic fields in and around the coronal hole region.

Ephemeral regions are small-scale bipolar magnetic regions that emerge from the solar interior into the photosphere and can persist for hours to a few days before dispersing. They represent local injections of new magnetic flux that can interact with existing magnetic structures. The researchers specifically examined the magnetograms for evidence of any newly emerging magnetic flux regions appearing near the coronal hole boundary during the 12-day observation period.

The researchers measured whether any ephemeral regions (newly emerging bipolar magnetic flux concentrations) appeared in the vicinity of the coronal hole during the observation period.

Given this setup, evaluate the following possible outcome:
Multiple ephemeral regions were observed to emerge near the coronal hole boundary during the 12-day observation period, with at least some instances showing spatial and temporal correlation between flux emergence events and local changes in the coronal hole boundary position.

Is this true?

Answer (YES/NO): NO